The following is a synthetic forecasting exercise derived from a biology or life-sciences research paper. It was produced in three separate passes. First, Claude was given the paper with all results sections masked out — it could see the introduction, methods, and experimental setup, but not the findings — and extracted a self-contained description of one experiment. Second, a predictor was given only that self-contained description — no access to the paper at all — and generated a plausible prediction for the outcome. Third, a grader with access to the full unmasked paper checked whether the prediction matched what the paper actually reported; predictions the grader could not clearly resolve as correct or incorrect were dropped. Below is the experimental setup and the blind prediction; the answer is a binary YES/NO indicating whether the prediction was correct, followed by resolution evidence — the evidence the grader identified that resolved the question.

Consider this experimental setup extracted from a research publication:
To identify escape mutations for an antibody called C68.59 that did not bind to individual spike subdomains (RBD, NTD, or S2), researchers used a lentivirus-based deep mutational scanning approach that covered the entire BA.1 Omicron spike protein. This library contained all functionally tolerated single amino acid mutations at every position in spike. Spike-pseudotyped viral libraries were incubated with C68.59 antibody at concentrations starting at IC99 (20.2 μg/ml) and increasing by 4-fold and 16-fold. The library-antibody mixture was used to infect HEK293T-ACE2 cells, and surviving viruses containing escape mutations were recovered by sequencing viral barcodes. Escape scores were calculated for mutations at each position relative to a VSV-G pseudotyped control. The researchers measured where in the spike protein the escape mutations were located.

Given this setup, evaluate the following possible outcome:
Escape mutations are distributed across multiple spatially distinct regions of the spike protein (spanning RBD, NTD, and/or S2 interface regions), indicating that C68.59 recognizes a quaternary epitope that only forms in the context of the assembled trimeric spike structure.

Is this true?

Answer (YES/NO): NO